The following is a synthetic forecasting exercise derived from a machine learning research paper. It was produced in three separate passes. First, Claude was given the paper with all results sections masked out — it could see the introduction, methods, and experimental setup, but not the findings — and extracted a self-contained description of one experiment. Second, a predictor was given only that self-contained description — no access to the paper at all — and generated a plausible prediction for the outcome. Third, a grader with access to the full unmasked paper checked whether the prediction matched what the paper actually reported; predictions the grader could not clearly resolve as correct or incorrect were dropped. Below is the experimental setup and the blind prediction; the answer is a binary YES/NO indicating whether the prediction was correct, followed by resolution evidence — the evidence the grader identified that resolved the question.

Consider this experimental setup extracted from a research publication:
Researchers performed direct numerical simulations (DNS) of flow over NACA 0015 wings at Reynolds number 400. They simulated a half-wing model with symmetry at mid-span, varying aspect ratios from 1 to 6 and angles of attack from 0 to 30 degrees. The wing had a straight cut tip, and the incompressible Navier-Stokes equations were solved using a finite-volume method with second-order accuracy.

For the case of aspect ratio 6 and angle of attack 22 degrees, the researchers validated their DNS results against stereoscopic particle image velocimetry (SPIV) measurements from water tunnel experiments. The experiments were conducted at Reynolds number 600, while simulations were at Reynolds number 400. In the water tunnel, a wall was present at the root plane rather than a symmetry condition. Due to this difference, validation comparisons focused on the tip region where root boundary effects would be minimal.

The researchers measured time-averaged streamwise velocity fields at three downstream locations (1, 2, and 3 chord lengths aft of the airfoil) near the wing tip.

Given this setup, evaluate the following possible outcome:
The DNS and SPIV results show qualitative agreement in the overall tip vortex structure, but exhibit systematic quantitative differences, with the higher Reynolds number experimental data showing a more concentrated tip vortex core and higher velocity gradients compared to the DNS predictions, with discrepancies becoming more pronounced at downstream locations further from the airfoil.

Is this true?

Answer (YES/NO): NO